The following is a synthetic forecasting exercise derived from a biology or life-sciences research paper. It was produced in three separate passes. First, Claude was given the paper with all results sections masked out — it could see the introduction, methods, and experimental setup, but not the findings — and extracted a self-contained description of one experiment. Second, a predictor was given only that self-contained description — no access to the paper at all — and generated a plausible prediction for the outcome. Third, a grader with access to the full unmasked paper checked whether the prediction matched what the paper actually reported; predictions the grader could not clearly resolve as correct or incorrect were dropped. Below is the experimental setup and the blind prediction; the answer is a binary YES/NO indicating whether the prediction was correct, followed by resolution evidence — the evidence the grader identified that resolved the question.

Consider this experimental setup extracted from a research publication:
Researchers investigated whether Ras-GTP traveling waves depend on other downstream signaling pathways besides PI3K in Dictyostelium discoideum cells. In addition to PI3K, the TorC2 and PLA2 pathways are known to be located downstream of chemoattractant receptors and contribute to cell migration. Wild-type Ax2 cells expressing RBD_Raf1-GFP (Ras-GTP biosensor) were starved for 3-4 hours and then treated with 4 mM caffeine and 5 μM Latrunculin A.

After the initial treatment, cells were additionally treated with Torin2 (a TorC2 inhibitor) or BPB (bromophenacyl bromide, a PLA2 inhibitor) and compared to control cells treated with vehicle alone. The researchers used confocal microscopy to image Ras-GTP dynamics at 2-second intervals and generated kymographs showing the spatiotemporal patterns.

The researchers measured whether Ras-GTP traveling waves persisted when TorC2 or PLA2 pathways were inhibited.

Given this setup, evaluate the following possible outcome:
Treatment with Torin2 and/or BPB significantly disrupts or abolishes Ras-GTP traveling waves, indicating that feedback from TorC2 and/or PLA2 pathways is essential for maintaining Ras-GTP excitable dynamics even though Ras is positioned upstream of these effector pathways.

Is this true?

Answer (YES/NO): NO